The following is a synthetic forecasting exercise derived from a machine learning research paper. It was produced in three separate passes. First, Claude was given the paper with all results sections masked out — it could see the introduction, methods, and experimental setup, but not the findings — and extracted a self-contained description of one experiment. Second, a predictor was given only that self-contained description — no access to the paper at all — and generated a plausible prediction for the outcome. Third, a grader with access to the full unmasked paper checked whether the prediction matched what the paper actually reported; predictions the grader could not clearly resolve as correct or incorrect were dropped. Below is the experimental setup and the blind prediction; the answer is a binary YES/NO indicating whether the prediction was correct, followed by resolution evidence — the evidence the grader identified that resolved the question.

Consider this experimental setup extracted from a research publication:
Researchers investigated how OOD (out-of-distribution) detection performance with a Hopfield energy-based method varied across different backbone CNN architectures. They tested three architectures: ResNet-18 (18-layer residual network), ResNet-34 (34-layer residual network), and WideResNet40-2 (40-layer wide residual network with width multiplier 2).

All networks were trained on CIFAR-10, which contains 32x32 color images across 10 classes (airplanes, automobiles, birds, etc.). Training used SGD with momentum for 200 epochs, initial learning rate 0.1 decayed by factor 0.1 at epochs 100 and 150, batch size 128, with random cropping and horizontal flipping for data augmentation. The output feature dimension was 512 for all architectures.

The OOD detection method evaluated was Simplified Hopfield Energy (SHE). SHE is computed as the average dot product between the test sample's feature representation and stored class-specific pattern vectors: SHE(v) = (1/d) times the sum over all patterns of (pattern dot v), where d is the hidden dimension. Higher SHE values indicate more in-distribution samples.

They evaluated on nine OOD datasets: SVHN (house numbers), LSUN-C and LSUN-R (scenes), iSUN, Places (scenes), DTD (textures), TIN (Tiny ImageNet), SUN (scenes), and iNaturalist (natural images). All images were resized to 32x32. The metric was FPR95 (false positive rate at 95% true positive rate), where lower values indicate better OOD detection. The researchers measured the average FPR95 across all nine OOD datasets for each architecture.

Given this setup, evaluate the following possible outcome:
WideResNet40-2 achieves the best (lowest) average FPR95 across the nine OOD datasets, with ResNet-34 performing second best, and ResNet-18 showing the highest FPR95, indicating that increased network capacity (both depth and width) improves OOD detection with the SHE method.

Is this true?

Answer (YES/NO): NO